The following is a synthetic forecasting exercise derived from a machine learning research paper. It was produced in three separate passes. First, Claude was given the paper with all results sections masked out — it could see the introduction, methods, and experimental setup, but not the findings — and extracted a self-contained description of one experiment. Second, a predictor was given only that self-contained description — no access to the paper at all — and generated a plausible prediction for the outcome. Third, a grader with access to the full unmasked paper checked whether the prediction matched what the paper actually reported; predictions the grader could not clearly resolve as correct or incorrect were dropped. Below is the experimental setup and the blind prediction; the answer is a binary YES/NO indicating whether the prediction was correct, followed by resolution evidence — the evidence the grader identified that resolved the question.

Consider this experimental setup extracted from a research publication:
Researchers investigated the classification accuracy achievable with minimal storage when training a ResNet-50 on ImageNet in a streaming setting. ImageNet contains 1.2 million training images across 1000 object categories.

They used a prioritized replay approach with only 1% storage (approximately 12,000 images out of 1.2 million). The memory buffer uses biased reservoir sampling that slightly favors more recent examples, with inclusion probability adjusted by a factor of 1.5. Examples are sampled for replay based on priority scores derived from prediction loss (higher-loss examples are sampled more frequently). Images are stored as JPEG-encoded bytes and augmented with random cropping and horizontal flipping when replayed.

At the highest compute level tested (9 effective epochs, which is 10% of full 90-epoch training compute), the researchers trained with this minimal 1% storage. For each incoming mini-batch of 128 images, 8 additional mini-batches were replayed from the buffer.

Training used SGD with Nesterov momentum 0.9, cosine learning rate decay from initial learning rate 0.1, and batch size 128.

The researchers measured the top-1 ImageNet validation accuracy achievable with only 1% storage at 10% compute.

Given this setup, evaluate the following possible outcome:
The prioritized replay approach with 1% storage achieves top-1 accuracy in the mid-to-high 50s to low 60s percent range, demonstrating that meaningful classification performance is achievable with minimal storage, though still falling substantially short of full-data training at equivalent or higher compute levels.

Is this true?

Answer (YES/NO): YES